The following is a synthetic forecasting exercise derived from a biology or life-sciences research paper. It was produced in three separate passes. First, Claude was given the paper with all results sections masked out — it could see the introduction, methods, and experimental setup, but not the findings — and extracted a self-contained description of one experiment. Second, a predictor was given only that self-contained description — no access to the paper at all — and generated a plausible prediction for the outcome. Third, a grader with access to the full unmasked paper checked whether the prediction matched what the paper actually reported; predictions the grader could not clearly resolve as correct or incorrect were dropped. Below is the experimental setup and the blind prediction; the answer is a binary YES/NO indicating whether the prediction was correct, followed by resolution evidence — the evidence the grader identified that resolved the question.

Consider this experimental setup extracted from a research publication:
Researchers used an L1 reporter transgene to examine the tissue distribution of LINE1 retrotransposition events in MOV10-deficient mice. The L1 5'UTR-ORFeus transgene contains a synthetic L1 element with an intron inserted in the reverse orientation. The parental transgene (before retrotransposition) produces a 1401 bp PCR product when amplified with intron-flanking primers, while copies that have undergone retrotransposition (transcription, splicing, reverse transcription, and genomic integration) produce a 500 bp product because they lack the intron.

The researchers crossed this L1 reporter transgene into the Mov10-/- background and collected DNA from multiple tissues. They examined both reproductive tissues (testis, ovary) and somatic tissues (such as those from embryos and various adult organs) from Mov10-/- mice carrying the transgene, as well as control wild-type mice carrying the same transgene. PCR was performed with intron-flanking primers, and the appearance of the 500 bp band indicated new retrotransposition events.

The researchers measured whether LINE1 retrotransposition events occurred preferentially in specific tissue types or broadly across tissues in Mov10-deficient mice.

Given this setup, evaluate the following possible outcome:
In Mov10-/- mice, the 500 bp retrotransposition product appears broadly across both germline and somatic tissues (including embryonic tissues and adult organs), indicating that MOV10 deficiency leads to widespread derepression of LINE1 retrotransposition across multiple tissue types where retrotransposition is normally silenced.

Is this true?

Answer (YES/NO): YES